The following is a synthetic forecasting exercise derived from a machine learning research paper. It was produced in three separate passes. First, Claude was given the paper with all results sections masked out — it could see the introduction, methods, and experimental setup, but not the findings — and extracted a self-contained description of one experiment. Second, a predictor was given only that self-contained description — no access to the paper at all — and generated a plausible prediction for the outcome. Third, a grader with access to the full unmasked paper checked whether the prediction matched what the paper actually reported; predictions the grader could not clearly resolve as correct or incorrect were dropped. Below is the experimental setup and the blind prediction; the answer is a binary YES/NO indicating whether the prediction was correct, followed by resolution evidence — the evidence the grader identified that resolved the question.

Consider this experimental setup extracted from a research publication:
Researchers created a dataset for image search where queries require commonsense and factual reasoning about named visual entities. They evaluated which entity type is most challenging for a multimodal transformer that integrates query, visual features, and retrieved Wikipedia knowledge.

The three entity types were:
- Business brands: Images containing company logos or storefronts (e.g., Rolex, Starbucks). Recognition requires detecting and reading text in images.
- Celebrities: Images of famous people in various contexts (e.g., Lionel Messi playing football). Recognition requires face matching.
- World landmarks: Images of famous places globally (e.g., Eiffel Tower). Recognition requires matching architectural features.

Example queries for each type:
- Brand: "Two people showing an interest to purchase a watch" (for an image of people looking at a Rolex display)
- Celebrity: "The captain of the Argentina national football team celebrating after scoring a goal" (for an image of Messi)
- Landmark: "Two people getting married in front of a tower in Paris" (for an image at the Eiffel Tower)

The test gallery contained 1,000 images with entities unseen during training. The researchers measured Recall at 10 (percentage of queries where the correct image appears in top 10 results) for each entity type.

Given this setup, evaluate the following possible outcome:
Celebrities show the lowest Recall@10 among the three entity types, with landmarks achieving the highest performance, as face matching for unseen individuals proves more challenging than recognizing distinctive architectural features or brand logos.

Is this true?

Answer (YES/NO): YES